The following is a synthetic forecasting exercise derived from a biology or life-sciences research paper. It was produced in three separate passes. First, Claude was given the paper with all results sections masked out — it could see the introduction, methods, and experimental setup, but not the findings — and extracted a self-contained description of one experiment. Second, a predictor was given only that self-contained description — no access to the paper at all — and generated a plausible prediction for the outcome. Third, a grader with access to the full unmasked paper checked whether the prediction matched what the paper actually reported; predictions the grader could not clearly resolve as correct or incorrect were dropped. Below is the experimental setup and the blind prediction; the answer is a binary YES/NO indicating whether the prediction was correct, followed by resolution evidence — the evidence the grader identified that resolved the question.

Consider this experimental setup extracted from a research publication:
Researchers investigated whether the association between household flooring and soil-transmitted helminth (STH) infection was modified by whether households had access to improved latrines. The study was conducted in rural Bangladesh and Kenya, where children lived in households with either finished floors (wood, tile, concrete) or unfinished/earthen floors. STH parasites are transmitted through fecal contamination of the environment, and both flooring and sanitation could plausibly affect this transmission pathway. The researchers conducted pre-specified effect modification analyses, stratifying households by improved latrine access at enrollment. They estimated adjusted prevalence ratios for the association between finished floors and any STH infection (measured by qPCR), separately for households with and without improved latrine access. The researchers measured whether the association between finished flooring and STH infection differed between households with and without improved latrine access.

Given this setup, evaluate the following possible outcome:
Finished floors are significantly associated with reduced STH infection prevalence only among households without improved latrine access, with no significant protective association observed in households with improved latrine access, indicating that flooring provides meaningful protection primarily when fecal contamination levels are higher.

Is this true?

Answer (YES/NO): NO